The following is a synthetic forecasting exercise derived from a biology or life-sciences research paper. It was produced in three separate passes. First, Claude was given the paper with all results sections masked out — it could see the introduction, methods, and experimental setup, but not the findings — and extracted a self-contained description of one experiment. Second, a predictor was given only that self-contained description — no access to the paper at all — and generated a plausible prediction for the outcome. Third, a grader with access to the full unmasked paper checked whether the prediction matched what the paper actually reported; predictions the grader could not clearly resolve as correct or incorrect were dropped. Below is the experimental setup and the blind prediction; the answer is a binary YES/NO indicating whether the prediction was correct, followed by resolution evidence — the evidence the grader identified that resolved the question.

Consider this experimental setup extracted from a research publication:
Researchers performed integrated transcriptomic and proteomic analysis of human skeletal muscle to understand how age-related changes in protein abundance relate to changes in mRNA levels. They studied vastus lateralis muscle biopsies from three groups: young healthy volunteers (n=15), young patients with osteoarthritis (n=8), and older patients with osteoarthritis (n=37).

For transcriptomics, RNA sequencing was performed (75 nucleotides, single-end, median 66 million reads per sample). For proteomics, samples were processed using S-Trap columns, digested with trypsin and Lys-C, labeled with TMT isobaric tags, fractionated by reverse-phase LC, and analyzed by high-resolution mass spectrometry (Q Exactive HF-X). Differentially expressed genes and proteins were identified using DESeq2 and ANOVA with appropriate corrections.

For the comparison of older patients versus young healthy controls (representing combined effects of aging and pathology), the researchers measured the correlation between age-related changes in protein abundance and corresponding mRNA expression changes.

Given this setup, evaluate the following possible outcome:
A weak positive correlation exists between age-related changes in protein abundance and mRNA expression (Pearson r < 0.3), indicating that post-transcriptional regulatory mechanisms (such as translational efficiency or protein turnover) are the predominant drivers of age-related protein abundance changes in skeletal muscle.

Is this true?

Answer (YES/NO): YES